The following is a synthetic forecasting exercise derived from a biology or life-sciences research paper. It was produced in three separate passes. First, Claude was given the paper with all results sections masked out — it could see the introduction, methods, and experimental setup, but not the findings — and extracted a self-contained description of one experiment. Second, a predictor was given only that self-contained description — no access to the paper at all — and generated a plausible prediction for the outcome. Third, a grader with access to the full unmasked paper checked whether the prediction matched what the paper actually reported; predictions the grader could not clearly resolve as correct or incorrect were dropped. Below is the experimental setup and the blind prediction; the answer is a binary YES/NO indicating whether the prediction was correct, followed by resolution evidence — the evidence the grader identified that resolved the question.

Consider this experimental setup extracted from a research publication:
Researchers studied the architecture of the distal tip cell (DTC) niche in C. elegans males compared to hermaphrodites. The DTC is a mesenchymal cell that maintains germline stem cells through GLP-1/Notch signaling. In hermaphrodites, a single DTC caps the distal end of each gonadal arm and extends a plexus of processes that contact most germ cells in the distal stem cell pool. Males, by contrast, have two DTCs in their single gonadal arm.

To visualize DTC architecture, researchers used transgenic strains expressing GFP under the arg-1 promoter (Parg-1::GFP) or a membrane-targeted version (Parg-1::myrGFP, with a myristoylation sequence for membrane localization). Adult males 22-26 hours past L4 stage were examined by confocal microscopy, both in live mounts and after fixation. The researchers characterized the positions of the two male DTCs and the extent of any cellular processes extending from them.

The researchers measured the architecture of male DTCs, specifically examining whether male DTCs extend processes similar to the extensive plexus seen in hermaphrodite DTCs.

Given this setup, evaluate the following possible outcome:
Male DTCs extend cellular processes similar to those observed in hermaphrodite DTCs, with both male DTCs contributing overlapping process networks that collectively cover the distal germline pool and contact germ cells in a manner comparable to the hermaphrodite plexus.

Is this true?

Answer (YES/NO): NO